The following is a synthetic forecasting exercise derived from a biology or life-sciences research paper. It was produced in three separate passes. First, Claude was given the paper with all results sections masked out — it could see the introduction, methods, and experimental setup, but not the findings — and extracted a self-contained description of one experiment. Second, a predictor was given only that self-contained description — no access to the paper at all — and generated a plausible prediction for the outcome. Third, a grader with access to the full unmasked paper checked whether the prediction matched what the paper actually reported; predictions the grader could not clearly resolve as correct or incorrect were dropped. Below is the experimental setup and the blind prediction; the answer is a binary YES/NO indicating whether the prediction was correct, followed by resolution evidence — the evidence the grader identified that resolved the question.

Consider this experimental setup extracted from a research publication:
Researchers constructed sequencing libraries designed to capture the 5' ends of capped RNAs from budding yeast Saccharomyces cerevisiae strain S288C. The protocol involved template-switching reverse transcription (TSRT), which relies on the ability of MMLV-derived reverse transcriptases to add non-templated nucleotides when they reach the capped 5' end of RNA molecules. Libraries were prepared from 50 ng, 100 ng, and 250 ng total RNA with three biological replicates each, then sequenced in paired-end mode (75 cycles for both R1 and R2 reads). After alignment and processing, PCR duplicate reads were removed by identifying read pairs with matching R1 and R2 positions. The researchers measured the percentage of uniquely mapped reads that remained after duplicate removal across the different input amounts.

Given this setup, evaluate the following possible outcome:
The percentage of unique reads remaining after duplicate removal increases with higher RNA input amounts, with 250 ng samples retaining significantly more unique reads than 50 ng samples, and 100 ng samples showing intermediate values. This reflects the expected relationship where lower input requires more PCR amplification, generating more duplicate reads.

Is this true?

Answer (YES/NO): YES